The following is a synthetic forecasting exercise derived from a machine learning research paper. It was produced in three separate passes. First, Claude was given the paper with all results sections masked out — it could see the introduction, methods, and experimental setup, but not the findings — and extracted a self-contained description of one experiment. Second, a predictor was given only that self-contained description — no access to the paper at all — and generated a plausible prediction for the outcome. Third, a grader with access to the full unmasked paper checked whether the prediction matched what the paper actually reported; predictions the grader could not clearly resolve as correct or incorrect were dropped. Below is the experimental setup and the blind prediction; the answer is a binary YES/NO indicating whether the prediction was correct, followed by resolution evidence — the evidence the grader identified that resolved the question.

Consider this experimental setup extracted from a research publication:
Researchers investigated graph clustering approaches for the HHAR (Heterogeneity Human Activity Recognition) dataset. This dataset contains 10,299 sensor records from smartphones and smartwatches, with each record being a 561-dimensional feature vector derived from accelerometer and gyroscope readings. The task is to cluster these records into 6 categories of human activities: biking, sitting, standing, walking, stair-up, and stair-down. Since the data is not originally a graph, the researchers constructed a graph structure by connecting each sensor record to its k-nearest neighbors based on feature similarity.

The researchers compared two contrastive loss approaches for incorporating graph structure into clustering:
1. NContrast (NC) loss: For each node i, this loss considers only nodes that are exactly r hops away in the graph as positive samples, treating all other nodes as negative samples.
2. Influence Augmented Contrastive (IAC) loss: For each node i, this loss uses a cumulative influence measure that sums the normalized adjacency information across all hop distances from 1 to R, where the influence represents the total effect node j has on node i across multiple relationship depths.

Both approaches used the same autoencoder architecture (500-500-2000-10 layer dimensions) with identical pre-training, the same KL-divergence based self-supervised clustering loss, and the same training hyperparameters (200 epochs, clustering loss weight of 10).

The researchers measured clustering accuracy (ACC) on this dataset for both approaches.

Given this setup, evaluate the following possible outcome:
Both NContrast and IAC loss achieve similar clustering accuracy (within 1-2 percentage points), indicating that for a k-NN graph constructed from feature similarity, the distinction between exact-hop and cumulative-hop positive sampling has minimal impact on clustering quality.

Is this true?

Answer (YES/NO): YES